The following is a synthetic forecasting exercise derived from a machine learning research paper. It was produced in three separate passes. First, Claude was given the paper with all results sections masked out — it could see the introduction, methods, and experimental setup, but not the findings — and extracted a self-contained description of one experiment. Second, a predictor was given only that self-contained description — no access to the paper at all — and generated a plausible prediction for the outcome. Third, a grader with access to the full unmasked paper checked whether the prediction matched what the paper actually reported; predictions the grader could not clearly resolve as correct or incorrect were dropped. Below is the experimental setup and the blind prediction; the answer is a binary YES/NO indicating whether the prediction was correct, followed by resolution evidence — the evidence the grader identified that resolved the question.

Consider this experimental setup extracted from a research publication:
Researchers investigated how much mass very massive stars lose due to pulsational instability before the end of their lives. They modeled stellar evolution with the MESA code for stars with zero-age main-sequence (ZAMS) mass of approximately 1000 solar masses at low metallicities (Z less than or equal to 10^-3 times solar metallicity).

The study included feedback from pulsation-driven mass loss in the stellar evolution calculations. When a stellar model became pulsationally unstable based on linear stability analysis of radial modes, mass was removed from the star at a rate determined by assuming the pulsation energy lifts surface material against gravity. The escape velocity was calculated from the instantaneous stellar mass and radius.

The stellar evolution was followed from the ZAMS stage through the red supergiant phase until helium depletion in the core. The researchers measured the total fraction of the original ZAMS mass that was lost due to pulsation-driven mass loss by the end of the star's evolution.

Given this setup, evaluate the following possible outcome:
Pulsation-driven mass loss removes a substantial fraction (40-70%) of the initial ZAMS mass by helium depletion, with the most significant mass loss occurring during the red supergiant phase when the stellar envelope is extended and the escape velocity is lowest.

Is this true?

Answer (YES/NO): NO